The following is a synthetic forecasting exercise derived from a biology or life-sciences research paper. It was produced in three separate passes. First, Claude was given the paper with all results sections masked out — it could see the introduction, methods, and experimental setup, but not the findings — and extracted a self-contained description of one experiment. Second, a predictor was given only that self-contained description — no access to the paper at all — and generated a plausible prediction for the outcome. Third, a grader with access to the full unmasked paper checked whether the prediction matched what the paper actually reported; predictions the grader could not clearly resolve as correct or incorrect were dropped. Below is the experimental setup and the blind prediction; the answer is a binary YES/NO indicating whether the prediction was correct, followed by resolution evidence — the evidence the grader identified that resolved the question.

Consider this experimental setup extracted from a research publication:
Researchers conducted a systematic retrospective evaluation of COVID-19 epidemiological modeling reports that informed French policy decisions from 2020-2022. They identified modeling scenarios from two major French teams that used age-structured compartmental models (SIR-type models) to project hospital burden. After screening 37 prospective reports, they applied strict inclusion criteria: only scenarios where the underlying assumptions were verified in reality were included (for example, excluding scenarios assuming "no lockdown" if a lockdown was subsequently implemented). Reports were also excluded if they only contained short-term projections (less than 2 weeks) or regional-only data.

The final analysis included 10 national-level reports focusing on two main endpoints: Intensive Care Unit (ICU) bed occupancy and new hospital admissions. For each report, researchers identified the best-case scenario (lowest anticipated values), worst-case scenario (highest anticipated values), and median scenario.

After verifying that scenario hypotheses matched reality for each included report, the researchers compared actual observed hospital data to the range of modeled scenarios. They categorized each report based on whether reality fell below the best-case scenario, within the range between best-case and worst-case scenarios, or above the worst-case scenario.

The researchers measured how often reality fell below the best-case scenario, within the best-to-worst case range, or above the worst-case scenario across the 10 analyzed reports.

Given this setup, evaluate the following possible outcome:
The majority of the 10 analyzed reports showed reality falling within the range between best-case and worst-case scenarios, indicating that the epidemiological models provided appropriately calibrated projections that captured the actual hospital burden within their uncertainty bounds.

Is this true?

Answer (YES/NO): NO